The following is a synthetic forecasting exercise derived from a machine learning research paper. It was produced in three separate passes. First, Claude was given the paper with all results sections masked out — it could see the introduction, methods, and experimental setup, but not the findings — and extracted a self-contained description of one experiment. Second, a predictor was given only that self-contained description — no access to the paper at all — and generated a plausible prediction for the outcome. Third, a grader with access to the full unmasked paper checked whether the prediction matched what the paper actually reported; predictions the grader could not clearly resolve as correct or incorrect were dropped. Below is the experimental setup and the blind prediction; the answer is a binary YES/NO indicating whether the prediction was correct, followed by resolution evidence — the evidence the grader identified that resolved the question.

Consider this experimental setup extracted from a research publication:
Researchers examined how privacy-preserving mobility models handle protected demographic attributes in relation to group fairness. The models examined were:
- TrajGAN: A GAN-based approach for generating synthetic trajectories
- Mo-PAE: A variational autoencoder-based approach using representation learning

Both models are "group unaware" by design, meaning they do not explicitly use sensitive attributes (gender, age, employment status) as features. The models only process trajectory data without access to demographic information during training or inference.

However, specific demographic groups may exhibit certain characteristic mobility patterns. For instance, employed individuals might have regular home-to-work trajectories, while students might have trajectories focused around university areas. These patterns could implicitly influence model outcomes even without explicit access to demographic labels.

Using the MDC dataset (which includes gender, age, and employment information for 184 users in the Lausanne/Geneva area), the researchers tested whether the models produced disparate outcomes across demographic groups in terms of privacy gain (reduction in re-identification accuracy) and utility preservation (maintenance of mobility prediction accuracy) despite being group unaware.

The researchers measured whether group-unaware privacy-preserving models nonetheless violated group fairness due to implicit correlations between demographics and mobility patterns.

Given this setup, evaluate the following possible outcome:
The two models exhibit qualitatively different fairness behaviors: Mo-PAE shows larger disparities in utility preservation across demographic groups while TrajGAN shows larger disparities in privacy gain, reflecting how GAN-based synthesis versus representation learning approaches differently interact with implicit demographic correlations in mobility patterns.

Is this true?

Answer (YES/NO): NO